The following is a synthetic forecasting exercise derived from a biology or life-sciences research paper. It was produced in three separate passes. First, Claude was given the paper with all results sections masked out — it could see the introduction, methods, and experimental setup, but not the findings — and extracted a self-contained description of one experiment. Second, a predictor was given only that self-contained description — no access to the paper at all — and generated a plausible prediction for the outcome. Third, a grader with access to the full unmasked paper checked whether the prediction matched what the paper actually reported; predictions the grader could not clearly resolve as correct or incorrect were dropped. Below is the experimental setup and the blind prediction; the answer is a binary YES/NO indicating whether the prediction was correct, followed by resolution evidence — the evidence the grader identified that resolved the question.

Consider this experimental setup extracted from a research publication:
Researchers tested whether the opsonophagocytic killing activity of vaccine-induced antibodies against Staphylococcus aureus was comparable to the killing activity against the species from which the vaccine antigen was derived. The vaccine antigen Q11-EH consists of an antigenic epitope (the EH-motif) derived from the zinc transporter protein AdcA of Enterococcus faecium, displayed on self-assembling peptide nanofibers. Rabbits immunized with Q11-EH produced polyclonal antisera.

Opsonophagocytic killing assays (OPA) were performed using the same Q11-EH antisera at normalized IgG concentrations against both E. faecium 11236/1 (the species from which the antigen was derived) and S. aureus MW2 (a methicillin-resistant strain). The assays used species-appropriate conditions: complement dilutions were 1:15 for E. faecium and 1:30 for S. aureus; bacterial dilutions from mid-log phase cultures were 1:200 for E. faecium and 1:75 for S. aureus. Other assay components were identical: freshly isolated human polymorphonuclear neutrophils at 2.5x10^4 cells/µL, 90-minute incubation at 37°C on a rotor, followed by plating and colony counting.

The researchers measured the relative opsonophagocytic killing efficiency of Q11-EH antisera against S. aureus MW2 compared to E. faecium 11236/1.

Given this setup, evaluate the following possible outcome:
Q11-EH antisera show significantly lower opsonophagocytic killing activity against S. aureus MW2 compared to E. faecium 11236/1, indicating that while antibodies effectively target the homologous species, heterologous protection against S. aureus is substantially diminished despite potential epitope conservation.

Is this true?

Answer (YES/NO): NO